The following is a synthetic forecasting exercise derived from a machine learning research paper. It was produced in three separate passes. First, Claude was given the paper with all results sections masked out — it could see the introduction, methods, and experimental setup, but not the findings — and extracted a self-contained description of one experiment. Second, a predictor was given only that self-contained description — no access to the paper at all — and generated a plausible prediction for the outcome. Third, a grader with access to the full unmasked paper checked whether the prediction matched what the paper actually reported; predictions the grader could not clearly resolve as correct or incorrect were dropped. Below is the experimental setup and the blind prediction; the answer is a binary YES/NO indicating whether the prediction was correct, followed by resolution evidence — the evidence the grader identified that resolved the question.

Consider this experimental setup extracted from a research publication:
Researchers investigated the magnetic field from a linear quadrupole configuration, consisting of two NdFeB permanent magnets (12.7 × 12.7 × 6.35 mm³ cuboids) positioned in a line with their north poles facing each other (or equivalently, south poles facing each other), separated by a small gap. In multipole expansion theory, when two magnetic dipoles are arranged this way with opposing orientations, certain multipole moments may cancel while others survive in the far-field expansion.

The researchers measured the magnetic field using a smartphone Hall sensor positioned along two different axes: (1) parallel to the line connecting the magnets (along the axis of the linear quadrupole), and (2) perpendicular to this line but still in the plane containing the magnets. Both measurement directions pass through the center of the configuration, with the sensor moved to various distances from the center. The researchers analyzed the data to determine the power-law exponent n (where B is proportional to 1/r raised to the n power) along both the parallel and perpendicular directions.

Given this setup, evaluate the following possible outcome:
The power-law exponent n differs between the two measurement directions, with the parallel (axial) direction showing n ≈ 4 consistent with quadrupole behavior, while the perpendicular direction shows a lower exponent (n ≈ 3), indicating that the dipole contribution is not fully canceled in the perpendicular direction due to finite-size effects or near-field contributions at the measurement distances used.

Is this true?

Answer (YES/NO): NO